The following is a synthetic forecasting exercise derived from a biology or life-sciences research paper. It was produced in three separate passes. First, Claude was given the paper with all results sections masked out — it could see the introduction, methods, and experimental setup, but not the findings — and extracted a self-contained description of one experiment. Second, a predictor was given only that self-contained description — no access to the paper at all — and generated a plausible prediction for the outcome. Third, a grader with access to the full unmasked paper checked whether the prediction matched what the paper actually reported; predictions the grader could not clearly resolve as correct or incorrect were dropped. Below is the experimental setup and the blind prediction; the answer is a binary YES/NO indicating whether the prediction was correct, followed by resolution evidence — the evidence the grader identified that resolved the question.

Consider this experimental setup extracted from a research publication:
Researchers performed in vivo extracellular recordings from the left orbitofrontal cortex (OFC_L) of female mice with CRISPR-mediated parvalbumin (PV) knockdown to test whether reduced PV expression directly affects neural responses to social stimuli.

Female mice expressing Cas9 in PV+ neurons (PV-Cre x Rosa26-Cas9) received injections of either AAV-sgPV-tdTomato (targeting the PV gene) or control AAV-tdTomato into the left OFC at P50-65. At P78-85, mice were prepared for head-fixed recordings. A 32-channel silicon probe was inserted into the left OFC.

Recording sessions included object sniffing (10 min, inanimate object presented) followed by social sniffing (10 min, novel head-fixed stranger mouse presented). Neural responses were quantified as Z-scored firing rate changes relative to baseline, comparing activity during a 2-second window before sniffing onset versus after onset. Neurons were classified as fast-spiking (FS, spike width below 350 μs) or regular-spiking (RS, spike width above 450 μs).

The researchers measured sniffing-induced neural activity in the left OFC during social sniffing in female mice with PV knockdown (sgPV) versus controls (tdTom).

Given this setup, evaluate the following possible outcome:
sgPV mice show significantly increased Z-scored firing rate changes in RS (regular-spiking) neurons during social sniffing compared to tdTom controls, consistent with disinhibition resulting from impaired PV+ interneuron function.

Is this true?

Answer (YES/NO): NO